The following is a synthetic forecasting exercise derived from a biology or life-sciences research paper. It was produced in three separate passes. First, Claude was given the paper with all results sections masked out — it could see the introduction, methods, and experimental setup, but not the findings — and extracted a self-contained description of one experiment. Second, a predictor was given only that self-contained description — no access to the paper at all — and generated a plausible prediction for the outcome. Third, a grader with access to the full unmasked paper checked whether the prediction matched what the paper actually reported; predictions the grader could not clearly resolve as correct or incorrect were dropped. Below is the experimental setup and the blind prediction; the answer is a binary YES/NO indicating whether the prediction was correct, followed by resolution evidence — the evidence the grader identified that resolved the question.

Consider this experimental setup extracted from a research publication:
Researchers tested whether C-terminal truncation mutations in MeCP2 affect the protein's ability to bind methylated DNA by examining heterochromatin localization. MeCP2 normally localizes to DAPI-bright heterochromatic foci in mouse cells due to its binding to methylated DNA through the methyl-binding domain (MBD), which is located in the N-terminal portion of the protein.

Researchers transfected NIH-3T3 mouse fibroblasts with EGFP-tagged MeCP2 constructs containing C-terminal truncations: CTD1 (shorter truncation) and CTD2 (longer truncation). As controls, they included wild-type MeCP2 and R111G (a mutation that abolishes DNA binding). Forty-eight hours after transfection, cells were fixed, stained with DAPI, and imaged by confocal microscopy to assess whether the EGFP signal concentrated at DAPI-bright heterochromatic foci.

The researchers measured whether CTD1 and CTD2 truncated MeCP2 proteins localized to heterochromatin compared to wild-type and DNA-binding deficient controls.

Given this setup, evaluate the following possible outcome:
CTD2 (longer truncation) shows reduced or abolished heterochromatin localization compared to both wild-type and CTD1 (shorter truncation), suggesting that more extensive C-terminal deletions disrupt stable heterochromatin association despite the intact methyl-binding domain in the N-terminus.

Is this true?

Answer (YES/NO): NO